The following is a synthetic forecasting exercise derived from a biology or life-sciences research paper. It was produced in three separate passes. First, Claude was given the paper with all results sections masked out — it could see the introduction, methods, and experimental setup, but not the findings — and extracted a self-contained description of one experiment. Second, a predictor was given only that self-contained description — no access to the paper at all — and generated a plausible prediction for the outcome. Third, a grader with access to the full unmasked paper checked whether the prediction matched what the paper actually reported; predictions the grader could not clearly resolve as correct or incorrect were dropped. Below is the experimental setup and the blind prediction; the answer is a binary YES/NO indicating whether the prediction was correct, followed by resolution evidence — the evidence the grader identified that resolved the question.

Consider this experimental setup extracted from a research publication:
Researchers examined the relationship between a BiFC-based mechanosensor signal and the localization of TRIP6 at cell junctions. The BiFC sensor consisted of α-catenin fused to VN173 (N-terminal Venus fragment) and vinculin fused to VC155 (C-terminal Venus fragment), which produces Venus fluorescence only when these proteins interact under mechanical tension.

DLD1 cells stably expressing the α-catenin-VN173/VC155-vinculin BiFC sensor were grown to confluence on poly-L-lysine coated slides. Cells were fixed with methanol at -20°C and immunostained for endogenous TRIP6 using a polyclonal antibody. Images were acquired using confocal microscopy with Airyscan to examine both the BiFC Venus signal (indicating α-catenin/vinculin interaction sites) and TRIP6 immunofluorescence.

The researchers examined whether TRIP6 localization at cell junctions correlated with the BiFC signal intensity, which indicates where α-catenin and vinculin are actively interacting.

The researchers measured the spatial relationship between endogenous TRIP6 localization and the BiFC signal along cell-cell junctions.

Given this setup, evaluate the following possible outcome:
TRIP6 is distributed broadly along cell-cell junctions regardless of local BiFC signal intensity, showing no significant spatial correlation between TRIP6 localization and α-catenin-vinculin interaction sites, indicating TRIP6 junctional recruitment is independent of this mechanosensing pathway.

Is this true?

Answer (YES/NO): NO